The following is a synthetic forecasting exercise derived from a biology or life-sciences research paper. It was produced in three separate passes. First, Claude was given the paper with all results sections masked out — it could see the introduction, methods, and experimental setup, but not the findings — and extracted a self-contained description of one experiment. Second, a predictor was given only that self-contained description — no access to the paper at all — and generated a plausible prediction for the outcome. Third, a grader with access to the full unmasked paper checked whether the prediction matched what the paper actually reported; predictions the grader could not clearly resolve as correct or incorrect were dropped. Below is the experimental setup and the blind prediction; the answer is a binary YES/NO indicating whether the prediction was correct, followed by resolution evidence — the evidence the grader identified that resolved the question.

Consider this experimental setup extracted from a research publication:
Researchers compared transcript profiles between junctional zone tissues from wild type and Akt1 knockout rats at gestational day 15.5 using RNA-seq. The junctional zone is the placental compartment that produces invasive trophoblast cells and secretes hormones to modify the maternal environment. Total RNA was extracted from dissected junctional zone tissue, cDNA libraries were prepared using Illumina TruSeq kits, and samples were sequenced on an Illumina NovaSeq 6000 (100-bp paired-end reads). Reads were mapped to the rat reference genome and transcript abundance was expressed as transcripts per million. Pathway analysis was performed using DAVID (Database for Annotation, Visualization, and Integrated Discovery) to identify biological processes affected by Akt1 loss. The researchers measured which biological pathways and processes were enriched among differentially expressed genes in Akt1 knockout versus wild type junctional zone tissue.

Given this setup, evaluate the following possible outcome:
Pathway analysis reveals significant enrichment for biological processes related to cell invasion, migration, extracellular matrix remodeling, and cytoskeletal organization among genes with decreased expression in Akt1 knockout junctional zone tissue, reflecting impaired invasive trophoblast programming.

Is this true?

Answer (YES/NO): NO